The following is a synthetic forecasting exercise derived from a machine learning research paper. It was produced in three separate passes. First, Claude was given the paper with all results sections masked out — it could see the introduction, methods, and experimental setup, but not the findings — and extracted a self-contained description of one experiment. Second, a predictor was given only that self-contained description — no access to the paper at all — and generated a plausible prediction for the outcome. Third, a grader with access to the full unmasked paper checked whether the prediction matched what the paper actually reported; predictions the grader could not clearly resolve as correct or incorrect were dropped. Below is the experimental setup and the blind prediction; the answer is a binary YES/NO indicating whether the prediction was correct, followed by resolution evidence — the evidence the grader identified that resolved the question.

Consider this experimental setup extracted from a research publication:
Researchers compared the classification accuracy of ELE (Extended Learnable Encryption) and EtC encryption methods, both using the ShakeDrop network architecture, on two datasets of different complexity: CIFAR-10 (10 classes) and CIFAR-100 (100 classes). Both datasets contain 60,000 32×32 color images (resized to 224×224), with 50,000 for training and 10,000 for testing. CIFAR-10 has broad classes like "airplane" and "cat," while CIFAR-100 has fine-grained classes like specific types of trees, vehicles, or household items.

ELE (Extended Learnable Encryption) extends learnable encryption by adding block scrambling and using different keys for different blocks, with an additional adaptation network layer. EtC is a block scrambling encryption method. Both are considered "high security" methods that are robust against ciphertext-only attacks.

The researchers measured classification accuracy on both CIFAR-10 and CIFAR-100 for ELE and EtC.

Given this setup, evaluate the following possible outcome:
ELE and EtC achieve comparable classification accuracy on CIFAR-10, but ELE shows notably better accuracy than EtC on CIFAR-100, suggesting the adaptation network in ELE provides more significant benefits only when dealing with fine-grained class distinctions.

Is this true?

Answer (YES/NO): NO